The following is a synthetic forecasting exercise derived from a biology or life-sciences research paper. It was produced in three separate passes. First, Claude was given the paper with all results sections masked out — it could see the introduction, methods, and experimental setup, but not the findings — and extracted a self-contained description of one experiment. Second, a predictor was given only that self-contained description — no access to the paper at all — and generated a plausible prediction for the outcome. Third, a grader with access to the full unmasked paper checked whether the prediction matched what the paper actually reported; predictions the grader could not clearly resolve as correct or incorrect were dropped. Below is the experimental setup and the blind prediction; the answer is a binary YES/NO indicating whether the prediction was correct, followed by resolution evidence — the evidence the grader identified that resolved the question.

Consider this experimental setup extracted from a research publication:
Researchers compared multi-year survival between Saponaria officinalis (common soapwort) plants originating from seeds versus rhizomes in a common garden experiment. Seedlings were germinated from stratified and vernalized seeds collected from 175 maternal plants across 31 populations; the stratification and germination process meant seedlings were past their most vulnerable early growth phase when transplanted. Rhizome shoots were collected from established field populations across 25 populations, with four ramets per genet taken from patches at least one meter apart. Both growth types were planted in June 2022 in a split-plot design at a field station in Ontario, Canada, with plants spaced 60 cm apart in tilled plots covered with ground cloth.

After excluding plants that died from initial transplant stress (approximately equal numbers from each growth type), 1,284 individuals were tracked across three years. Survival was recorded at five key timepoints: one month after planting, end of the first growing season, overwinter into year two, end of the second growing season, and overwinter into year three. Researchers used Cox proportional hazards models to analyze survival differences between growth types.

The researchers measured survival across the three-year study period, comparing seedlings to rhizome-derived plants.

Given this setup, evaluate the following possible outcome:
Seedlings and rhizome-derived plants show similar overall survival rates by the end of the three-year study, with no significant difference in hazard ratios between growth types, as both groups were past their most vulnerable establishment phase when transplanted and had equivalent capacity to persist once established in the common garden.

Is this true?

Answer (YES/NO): NO